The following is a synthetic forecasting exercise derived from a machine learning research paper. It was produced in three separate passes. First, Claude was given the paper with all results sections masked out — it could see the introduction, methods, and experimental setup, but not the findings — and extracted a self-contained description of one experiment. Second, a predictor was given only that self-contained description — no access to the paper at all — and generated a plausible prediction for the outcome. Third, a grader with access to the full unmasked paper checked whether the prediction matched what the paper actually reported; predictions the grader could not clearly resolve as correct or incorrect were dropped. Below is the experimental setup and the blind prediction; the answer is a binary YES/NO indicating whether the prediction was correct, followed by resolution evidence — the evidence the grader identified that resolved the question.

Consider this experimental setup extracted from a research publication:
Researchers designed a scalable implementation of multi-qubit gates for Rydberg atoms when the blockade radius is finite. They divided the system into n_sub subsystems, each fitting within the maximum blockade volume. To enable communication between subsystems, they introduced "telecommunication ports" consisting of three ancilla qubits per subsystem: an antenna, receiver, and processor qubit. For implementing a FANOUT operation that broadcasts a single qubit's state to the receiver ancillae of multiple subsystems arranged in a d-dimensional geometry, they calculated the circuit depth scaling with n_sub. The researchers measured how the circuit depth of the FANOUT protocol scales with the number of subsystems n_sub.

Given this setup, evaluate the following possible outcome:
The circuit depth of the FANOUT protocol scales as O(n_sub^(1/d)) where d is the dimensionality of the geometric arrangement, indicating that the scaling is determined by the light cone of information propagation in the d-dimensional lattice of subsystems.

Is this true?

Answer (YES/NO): YES